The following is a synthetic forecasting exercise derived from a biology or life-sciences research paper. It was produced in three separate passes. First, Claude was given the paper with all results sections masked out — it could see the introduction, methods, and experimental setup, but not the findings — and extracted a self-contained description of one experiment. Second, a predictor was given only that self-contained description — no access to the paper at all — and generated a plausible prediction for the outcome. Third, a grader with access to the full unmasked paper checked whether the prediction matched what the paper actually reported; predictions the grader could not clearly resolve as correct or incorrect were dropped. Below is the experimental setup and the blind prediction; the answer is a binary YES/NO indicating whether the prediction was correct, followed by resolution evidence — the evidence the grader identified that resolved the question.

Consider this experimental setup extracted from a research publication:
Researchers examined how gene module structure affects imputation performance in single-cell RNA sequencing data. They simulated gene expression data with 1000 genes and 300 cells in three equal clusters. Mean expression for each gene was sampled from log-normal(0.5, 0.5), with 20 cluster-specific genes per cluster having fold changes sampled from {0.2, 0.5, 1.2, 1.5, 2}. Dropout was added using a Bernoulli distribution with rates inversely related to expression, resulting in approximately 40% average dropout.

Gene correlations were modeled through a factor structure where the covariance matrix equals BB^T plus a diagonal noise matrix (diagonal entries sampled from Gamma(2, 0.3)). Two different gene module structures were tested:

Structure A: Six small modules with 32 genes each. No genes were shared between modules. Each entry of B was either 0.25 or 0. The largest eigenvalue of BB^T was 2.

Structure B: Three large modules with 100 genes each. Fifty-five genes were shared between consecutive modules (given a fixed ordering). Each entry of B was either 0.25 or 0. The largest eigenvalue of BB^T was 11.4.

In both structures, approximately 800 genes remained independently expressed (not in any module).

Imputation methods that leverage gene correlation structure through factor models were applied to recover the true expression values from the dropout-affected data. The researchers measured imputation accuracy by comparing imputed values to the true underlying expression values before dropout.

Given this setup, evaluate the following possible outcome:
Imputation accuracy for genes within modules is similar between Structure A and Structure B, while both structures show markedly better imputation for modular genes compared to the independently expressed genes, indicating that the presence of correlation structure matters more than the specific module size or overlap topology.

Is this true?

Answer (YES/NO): NO